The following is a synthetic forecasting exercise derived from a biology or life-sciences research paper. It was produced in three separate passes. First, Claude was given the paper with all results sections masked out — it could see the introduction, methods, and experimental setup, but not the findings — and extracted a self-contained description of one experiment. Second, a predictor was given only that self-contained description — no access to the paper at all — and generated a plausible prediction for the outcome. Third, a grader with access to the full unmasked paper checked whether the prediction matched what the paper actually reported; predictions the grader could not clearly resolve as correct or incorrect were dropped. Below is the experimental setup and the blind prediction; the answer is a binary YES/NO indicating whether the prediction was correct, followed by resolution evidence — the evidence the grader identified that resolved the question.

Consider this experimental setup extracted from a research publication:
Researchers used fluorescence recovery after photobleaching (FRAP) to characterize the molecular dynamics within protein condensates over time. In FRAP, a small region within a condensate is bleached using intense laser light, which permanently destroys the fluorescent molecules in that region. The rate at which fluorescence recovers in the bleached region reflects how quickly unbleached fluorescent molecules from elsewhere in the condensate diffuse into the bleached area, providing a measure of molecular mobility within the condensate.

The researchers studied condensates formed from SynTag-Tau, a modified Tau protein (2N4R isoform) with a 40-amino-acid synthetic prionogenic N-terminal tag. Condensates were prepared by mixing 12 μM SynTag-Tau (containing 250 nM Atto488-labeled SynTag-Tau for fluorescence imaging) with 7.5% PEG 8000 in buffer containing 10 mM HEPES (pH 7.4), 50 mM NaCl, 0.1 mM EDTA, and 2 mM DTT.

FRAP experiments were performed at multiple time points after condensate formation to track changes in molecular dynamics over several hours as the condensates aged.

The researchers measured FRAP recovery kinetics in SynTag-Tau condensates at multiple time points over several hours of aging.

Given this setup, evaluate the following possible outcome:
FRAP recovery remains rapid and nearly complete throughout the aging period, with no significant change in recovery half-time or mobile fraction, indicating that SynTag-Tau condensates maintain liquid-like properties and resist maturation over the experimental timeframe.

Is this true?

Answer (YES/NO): NO